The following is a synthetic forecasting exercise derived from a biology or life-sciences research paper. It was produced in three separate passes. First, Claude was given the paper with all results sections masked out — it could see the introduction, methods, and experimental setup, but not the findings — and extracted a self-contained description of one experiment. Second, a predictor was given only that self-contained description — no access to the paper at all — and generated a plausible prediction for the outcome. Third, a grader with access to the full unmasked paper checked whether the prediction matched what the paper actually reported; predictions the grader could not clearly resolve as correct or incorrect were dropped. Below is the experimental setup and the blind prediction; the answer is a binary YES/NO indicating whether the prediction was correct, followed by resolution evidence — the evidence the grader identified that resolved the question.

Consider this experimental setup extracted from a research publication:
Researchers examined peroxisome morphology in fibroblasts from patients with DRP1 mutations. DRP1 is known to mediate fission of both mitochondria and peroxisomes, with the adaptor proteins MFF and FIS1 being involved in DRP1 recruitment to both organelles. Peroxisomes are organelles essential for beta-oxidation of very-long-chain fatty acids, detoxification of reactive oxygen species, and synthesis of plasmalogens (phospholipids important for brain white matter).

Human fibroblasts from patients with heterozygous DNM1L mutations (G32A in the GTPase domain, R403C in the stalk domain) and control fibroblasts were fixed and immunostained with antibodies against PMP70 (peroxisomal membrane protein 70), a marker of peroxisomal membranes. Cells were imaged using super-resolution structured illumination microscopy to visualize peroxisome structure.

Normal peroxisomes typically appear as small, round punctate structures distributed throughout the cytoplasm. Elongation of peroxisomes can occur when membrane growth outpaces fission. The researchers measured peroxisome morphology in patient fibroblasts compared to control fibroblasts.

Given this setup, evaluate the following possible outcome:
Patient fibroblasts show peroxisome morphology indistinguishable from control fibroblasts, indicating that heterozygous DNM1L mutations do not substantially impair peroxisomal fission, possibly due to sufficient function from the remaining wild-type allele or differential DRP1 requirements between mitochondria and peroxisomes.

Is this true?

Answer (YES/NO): NO